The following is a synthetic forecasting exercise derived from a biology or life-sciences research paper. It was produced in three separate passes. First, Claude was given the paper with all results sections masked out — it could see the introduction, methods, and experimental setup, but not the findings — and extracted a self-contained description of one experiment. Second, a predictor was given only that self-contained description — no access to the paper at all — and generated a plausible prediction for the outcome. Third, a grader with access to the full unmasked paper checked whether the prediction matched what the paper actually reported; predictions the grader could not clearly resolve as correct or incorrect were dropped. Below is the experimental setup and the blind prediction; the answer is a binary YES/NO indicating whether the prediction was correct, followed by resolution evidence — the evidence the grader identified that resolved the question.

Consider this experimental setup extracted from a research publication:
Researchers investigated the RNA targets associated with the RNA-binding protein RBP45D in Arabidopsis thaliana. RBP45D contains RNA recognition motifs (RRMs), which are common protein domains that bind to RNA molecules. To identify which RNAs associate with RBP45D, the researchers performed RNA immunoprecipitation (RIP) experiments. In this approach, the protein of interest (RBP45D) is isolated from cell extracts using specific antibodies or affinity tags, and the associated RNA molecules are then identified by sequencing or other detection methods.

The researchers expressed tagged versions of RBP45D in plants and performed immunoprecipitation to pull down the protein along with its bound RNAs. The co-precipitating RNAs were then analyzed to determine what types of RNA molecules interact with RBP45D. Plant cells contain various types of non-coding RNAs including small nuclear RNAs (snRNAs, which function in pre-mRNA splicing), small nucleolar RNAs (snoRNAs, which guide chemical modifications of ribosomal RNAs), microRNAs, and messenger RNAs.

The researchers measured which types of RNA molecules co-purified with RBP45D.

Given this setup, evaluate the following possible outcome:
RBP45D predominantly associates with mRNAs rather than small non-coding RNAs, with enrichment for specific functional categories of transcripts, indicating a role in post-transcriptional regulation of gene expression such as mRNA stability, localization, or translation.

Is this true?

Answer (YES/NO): NO